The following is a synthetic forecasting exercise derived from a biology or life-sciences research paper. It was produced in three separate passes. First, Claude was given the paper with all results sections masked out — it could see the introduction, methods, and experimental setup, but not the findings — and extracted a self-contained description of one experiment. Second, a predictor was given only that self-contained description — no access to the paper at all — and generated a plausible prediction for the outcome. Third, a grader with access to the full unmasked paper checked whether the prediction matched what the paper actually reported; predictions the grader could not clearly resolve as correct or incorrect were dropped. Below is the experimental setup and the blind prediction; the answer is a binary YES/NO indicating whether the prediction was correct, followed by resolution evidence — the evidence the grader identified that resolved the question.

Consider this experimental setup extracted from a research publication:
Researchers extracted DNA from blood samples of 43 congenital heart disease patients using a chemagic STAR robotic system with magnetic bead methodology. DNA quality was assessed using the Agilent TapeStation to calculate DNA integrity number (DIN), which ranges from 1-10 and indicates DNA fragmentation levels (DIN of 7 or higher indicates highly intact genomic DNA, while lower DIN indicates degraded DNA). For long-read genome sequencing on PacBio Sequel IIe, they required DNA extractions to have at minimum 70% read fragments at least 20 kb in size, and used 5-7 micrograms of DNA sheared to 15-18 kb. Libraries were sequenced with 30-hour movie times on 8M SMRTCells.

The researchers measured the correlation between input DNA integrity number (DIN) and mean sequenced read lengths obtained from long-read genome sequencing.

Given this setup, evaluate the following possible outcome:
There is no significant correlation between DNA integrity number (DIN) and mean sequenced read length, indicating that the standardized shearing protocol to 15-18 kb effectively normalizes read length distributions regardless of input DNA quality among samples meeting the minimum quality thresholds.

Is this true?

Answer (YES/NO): YES